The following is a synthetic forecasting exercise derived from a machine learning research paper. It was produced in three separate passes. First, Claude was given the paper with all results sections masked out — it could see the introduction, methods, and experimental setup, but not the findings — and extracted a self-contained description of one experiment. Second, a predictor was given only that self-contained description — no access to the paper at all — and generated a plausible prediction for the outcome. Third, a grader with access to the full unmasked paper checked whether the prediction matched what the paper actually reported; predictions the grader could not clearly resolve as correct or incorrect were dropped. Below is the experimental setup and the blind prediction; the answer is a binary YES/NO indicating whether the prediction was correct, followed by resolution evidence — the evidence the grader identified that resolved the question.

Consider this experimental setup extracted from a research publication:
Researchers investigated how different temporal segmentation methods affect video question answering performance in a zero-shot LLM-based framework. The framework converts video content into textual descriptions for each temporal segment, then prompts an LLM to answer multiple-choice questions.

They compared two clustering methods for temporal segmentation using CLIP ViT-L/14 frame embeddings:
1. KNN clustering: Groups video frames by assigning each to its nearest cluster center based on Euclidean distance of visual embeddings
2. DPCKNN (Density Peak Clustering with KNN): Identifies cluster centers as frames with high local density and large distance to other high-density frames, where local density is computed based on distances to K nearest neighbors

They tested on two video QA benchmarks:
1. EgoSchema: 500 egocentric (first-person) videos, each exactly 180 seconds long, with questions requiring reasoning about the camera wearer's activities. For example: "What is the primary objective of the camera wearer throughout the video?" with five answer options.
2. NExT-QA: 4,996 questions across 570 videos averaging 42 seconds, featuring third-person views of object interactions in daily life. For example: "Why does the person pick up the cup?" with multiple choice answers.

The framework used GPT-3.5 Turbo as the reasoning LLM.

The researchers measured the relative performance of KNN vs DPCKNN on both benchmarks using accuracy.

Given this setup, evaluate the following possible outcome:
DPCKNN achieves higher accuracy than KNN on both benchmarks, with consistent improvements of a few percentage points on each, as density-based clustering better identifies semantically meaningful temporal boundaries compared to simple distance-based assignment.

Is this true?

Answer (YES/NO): NO